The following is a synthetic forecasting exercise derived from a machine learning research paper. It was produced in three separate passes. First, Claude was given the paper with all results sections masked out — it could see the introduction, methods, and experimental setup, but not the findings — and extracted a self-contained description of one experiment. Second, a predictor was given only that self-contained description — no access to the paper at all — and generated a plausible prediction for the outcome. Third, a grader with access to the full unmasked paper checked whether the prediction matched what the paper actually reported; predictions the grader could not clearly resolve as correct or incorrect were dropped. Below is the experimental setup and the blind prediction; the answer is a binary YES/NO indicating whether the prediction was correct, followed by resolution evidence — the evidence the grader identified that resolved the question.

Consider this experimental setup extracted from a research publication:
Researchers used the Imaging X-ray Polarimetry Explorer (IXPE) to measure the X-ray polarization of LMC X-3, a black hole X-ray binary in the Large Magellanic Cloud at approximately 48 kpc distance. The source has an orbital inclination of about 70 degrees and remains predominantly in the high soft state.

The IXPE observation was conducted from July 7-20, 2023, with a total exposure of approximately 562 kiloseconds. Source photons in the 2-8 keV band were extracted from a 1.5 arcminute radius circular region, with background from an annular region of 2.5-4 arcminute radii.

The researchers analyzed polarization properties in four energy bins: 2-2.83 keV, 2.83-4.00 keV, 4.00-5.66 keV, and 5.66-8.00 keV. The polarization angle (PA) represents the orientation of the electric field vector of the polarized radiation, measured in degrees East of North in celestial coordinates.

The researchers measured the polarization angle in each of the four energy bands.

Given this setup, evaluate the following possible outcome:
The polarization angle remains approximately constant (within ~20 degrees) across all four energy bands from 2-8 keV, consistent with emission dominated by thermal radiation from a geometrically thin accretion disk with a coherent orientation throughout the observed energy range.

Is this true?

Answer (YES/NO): YES